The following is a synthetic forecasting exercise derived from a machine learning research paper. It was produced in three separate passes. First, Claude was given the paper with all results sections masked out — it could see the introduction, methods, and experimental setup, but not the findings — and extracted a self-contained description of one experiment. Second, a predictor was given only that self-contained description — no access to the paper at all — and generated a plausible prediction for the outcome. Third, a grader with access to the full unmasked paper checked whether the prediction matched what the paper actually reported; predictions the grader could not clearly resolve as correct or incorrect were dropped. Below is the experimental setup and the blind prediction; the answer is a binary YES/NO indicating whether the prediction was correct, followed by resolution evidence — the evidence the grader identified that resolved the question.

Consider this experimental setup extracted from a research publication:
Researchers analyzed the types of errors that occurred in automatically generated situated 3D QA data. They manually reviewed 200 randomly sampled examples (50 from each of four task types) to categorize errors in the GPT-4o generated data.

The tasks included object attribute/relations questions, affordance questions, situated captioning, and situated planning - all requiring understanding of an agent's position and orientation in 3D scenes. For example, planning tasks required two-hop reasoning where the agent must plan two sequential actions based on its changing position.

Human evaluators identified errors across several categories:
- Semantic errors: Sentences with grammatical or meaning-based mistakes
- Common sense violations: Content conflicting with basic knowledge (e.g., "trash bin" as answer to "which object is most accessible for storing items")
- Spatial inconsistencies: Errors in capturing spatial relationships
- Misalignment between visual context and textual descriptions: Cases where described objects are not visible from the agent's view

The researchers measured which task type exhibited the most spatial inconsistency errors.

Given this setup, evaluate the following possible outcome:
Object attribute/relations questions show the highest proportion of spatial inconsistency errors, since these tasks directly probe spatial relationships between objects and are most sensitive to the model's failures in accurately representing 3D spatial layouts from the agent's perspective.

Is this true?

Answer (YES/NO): NO